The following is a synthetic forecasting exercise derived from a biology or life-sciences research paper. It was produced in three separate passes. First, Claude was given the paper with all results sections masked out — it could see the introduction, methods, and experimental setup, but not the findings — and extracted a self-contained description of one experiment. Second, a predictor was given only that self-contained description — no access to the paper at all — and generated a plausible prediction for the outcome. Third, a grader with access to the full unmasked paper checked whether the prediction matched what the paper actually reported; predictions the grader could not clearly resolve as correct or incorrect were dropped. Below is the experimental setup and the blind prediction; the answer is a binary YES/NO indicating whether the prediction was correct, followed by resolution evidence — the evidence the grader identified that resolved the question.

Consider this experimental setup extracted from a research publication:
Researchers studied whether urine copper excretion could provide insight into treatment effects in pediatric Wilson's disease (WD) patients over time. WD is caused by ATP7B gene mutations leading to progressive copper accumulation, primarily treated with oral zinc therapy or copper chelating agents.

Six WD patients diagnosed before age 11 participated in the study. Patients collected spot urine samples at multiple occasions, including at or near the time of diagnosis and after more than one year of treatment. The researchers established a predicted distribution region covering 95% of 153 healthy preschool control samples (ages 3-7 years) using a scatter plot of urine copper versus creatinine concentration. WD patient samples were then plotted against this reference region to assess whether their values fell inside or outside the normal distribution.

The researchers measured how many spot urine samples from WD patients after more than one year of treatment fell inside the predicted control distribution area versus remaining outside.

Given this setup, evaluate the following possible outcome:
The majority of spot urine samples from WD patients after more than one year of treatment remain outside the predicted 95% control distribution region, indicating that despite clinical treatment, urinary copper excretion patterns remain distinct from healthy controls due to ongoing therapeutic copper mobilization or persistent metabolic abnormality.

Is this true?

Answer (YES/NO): YES